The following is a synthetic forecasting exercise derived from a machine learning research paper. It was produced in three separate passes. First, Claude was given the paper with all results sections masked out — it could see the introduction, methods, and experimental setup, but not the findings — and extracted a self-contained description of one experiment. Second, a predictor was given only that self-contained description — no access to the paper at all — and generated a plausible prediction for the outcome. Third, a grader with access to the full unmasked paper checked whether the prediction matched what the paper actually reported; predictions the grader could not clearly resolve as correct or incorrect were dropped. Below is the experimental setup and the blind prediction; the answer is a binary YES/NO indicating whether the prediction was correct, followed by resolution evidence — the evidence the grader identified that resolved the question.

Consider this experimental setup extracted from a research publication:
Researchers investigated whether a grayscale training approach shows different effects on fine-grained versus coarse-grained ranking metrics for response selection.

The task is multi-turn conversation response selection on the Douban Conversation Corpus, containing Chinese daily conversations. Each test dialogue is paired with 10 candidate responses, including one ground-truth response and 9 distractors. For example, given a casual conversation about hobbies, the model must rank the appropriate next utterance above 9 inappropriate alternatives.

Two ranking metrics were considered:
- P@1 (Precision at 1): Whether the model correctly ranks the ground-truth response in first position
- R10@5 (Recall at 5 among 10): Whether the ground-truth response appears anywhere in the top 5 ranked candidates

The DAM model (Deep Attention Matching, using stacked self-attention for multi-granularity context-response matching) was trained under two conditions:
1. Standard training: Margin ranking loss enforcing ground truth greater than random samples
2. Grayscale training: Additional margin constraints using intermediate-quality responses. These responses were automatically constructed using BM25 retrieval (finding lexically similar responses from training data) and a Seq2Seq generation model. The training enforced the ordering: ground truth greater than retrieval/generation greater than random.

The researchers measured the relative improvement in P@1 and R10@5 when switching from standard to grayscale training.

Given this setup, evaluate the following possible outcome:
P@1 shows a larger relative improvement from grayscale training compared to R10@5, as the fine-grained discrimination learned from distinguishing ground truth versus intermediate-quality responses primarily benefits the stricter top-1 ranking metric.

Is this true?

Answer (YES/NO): YES